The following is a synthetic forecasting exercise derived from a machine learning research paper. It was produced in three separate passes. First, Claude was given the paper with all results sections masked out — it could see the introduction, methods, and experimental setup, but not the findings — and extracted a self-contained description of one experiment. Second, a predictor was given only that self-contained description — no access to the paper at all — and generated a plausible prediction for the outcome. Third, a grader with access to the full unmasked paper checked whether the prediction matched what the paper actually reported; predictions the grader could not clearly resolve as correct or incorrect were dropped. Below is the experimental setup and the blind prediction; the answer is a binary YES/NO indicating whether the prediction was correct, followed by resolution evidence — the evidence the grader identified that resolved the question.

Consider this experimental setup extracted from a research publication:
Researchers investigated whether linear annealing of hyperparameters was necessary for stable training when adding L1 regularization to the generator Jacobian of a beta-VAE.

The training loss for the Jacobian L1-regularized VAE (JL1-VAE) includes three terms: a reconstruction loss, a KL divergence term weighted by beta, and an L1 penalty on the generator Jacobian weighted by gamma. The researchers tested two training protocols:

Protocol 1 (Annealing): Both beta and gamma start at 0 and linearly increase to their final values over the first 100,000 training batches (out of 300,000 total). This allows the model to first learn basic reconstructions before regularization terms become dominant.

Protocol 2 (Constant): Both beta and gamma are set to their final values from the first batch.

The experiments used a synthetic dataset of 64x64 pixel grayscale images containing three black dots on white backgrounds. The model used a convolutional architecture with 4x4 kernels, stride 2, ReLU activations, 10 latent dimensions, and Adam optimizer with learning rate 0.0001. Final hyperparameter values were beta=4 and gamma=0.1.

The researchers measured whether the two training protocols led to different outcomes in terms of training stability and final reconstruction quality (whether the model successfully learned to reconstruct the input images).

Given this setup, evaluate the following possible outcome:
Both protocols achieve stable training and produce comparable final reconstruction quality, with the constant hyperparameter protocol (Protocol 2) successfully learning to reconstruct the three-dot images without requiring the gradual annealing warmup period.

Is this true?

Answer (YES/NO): NO